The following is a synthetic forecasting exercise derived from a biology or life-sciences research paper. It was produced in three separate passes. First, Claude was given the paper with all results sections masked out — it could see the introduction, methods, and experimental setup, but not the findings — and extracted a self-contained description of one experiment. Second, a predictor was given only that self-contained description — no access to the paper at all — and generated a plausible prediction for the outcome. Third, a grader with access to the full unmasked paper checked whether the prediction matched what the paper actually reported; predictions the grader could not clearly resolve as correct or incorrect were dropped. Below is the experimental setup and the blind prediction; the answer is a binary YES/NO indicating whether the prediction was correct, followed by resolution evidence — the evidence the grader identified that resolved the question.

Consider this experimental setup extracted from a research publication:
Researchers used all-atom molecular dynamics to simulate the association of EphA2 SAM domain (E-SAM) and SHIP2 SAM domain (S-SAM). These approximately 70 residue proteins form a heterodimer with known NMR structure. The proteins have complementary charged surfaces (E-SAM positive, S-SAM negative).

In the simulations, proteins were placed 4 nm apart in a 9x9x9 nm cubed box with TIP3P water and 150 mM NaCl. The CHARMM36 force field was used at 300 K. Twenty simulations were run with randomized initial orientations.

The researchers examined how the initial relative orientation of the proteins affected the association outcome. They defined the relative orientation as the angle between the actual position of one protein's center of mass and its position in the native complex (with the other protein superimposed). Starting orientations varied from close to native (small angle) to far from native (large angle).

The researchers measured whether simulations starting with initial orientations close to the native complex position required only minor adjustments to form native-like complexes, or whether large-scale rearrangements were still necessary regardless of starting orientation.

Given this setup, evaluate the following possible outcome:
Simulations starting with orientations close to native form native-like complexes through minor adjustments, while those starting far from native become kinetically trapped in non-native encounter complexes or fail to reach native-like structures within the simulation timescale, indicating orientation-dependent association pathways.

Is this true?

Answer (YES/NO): YES